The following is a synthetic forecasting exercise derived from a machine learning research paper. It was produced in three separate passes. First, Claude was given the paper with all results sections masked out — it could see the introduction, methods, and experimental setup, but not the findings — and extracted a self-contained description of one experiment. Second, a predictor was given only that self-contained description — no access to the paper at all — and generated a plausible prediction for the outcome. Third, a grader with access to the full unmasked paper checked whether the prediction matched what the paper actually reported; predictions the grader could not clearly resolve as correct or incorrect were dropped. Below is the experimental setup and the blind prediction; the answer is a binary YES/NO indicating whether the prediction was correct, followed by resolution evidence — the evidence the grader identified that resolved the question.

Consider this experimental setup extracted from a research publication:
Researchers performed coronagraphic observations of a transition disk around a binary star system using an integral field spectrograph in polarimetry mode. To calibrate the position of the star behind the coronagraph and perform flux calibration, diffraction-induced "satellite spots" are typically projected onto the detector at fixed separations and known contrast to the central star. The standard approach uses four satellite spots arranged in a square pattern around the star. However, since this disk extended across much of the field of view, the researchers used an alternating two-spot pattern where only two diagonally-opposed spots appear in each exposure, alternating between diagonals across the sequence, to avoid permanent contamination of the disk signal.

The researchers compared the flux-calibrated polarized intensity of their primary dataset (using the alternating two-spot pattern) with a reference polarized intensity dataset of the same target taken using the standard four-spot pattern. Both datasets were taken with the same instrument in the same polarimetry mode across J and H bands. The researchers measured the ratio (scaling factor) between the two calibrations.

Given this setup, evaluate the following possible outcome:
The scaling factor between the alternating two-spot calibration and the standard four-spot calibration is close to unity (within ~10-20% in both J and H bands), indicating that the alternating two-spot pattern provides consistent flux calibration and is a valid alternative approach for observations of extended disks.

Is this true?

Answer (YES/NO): NO